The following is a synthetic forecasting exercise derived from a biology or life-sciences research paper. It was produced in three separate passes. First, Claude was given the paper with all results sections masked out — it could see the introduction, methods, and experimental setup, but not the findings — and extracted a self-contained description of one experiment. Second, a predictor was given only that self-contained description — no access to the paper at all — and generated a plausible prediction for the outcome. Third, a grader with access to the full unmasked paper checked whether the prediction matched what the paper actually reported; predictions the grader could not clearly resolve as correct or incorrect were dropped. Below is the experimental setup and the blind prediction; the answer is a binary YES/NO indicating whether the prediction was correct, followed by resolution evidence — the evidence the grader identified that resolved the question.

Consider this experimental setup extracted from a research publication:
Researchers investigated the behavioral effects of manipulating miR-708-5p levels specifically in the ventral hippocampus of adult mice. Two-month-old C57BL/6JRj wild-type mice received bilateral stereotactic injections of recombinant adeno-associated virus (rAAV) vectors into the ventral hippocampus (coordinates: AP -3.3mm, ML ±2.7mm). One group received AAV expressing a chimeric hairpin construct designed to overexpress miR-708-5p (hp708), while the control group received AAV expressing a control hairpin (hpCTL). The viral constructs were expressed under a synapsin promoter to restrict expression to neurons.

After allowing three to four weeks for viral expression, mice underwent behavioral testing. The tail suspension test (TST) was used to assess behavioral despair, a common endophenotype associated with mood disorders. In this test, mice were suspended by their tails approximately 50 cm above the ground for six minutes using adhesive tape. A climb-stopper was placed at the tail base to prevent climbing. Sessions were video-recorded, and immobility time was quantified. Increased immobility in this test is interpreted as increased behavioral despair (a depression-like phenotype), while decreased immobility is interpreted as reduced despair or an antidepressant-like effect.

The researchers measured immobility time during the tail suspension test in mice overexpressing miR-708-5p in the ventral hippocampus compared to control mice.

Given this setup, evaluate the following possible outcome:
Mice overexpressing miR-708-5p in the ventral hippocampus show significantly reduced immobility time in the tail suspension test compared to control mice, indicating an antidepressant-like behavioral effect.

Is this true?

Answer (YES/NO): YES